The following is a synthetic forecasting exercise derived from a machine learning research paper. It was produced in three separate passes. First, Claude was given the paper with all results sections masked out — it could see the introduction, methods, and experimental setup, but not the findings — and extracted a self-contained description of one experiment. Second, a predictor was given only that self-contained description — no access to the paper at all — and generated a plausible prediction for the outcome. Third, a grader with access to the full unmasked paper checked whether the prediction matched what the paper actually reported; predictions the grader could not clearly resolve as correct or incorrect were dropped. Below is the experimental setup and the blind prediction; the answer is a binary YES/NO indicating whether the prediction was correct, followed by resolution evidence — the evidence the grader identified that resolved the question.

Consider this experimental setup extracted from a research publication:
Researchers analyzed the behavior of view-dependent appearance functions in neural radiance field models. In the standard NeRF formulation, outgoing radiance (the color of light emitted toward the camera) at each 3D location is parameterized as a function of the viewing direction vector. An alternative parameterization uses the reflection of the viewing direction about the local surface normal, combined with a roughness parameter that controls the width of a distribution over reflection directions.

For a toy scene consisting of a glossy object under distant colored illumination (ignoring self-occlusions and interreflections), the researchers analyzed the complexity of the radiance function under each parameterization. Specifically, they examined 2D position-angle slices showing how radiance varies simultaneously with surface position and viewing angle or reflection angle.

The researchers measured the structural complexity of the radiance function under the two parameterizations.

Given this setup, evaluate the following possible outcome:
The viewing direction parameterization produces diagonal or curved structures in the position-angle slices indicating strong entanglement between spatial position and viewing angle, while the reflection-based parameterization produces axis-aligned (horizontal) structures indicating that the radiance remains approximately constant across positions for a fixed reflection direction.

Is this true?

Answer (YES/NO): YES